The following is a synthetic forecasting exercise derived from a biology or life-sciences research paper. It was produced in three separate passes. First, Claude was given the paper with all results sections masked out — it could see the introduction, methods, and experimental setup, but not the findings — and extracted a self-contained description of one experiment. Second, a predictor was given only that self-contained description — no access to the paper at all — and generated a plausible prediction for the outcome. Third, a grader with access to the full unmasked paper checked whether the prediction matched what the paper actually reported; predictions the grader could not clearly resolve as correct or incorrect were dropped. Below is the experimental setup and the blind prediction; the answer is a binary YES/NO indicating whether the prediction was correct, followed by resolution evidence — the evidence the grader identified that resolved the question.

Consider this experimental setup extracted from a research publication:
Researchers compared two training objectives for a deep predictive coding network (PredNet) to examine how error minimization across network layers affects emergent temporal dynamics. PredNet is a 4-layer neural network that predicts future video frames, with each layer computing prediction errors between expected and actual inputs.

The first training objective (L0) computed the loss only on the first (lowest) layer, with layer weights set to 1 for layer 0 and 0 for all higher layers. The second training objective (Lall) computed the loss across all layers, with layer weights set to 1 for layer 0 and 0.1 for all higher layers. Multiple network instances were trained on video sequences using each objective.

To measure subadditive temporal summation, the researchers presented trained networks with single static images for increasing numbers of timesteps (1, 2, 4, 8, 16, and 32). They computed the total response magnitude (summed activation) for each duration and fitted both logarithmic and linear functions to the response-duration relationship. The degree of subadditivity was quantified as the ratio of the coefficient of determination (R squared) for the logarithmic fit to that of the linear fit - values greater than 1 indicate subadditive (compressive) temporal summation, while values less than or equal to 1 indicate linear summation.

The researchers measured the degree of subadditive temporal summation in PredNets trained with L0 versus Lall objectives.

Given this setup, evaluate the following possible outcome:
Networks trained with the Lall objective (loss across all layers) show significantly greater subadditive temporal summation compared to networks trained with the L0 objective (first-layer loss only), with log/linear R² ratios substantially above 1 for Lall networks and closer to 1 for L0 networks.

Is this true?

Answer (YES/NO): YES